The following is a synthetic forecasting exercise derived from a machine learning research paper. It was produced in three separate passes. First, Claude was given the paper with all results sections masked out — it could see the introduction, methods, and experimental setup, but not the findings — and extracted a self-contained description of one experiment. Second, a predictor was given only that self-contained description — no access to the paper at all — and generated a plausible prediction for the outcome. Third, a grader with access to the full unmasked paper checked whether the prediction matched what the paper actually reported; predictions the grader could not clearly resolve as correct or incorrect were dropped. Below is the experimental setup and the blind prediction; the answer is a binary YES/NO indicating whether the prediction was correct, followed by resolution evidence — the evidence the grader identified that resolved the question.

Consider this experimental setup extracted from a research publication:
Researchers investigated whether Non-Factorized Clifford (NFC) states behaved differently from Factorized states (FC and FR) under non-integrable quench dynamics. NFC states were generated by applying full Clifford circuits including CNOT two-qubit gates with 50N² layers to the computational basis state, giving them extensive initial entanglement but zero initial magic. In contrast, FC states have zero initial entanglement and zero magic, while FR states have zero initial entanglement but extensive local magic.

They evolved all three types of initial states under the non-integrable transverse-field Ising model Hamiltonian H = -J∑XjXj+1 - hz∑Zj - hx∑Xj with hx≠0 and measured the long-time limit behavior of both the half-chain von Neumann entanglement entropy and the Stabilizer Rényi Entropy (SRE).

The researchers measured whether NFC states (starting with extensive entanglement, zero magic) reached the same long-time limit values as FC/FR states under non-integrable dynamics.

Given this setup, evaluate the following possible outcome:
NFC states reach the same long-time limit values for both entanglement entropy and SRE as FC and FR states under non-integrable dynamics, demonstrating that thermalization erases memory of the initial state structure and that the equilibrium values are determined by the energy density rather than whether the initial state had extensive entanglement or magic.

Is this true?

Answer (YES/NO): YES